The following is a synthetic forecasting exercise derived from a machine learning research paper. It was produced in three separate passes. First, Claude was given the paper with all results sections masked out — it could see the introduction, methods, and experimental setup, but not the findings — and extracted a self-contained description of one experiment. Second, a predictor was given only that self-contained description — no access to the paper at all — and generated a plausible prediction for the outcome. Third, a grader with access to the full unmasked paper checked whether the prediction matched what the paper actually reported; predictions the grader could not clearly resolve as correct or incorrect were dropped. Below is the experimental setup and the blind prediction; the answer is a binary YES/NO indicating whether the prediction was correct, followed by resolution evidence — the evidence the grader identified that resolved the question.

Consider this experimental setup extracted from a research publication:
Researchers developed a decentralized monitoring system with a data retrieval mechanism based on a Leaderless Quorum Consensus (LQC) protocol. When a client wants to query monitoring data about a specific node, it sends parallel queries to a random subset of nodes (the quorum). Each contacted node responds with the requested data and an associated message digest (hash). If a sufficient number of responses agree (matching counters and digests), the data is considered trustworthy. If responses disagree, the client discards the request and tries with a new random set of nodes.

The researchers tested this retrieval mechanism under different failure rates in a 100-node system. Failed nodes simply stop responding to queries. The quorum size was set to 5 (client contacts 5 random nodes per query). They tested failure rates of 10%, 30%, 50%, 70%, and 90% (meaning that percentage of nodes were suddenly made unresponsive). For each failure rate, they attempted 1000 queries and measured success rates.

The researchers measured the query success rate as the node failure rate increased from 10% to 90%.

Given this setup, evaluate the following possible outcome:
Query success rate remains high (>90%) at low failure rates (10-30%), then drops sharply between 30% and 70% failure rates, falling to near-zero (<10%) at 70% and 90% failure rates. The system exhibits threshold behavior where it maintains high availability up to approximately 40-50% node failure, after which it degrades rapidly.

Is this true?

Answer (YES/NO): NO